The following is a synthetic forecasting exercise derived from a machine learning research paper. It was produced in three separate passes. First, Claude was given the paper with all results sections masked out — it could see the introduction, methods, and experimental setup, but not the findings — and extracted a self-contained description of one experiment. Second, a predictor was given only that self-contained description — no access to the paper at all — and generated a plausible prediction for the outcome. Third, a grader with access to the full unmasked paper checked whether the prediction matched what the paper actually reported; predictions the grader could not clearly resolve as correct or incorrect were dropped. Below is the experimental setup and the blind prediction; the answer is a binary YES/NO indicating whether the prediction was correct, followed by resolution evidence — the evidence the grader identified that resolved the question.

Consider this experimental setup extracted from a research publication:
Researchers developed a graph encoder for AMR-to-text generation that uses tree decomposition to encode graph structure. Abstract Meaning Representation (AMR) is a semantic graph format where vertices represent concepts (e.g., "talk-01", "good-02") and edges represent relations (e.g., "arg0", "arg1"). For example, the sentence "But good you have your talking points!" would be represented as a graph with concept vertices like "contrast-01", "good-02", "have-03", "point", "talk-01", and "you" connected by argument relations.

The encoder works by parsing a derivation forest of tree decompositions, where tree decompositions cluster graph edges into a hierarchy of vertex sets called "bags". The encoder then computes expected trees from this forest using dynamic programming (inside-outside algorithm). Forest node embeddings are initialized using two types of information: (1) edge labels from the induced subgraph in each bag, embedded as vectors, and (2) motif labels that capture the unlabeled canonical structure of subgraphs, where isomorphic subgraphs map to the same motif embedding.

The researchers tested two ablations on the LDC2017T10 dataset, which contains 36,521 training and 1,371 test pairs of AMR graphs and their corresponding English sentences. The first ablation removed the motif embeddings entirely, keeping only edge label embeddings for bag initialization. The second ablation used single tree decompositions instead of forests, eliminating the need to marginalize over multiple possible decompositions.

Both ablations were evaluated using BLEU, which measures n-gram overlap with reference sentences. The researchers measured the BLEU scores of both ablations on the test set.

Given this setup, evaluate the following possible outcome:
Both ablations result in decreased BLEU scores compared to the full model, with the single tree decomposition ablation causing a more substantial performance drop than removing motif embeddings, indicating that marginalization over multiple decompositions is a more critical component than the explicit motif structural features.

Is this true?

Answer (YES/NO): NO